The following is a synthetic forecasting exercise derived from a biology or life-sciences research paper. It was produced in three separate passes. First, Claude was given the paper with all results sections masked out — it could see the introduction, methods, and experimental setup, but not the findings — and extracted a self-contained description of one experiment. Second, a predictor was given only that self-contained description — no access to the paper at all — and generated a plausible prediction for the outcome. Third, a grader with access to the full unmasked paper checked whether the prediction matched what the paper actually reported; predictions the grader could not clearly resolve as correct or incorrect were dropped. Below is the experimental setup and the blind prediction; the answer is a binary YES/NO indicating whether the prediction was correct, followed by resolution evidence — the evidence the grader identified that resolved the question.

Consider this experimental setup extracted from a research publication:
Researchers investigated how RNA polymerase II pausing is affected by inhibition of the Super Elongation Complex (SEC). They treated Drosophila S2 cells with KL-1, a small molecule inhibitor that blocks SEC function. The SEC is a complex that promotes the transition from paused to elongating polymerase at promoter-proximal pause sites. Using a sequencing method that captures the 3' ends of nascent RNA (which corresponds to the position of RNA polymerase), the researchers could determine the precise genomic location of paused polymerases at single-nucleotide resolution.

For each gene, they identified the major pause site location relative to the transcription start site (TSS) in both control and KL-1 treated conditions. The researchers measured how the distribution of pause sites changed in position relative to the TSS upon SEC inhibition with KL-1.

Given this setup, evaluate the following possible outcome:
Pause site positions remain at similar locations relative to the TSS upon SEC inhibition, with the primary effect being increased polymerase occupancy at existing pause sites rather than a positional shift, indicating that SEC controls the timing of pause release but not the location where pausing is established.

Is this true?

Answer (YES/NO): NO